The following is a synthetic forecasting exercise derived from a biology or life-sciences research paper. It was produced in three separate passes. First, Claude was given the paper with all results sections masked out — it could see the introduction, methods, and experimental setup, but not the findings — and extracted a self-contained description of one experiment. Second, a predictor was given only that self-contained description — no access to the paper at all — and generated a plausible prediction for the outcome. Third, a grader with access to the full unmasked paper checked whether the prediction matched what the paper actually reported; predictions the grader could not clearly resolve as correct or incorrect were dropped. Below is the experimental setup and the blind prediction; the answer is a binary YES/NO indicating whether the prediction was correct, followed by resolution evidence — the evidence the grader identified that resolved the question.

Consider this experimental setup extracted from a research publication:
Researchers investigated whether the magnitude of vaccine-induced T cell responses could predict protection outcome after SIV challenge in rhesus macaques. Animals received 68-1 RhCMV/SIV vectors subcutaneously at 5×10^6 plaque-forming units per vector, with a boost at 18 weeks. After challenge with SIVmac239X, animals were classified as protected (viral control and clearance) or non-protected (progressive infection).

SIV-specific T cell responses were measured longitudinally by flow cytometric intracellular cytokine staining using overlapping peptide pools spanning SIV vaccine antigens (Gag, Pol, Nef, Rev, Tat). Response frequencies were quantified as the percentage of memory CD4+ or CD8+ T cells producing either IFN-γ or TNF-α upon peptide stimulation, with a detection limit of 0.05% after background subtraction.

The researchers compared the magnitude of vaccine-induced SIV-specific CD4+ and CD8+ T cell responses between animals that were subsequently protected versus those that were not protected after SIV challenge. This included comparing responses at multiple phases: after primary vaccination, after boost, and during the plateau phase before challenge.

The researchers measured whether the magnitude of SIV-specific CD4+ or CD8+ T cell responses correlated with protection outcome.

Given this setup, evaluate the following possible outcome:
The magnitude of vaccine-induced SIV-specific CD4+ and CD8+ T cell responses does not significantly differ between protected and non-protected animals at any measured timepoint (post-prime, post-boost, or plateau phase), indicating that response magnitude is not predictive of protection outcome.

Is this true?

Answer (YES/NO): YES